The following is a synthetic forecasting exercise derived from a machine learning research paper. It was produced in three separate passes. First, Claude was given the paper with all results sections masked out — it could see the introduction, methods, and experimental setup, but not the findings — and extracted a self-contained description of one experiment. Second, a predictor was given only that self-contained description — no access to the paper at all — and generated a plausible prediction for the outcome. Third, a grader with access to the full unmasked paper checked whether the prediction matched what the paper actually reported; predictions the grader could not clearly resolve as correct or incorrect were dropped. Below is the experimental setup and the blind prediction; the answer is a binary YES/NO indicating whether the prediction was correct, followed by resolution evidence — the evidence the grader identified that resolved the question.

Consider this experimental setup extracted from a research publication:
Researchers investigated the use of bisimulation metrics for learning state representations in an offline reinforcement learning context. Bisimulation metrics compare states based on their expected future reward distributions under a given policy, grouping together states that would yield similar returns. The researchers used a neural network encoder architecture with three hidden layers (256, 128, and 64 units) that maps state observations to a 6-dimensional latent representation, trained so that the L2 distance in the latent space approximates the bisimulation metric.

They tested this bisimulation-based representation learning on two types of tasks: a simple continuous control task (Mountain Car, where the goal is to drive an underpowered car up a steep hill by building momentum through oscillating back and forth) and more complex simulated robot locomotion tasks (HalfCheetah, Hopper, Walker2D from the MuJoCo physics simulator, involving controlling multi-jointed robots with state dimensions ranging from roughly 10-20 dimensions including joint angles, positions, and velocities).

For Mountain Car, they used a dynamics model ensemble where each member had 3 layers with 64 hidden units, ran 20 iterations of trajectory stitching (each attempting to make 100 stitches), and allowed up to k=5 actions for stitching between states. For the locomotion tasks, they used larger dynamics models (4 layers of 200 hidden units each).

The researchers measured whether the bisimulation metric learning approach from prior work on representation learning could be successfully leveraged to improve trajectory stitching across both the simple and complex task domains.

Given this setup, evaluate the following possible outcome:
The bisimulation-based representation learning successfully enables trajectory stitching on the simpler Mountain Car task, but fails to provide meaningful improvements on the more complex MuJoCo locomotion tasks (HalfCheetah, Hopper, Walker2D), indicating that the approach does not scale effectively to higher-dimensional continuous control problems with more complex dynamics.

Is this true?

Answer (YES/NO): YES